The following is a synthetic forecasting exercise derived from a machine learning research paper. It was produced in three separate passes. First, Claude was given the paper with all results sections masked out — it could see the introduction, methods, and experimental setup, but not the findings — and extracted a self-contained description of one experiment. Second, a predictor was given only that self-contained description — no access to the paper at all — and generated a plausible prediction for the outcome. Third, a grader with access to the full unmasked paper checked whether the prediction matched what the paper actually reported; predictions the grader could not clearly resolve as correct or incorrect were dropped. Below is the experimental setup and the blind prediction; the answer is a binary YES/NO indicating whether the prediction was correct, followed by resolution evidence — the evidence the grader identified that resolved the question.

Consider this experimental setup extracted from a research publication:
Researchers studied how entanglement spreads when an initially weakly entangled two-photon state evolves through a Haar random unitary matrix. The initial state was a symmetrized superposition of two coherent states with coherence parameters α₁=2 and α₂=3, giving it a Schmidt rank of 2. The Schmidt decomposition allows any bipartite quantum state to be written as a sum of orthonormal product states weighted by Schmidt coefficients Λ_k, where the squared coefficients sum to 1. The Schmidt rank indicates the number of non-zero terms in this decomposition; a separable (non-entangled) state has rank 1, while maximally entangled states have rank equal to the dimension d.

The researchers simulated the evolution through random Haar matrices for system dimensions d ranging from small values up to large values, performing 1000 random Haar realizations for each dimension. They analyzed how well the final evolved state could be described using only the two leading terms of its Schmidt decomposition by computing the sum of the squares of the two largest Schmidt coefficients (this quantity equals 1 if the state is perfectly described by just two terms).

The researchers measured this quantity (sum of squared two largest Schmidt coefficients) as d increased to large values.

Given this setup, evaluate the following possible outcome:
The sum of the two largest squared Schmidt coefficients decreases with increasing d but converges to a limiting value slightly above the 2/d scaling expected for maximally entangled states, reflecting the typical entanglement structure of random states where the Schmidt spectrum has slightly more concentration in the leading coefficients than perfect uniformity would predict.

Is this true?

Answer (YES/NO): NO